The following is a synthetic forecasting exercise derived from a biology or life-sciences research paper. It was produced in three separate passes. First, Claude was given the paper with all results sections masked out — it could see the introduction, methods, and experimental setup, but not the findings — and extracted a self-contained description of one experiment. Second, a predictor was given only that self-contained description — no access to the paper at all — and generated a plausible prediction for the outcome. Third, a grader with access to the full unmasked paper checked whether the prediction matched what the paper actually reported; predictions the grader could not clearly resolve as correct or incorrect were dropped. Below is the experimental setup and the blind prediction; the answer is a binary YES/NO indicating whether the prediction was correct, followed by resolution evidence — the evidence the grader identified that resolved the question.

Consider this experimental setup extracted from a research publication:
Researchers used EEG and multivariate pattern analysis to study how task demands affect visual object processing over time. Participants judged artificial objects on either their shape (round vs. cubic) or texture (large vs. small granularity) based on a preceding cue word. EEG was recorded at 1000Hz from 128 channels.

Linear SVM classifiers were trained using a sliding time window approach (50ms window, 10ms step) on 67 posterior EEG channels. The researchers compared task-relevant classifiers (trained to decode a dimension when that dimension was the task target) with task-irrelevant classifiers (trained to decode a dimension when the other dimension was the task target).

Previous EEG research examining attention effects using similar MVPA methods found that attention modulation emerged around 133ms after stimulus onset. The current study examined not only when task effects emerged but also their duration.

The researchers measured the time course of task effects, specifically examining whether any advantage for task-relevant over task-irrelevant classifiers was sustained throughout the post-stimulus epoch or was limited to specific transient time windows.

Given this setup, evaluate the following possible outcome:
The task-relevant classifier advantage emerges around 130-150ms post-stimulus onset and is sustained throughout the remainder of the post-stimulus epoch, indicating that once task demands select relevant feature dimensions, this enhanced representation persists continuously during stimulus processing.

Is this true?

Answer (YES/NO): NO